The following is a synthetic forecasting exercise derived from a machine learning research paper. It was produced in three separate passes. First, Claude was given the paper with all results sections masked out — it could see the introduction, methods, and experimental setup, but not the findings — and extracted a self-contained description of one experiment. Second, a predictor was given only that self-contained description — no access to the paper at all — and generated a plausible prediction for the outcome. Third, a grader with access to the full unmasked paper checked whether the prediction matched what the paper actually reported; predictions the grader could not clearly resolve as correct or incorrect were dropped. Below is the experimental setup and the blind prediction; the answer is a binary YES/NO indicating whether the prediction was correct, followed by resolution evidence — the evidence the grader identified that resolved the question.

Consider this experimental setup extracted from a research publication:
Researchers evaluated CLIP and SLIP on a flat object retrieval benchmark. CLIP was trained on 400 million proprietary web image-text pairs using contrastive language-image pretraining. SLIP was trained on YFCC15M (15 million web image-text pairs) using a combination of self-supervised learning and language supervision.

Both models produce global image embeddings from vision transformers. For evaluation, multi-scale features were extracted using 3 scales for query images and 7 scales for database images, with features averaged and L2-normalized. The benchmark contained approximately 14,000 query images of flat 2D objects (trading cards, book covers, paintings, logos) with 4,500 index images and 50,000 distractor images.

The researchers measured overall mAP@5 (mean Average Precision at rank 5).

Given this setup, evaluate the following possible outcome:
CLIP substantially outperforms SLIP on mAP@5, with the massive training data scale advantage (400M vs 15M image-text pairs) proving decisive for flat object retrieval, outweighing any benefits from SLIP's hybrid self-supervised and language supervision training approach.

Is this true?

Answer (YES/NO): YES